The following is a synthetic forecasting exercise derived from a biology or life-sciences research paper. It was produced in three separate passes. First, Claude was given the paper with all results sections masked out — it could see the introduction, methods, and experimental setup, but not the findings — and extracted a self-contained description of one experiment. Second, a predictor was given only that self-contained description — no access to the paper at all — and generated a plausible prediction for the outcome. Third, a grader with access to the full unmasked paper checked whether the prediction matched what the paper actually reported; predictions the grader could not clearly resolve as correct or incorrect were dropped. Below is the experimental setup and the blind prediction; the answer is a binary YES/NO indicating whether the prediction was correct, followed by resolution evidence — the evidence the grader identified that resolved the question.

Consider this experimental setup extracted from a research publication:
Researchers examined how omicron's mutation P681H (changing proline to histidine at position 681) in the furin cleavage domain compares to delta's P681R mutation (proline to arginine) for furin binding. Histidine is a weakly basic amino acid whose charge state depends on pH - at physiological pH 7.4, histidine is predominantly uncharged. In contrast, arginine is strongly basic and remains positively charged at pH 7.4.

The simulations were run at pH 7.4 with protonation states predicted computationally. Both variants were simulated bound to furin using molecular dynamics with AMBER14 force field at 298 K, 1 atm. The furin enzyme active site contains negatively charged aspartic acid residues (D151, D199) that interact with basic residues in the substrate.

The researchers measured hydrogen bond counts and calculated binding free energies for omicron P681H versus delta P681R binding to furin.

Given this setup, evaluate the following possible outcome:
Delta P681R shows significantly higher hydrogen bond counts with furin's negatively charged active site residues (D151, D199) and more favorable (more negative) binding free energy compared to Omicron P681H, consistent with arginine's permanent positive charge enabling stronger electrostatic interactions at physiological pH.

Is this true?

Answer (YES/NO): YES